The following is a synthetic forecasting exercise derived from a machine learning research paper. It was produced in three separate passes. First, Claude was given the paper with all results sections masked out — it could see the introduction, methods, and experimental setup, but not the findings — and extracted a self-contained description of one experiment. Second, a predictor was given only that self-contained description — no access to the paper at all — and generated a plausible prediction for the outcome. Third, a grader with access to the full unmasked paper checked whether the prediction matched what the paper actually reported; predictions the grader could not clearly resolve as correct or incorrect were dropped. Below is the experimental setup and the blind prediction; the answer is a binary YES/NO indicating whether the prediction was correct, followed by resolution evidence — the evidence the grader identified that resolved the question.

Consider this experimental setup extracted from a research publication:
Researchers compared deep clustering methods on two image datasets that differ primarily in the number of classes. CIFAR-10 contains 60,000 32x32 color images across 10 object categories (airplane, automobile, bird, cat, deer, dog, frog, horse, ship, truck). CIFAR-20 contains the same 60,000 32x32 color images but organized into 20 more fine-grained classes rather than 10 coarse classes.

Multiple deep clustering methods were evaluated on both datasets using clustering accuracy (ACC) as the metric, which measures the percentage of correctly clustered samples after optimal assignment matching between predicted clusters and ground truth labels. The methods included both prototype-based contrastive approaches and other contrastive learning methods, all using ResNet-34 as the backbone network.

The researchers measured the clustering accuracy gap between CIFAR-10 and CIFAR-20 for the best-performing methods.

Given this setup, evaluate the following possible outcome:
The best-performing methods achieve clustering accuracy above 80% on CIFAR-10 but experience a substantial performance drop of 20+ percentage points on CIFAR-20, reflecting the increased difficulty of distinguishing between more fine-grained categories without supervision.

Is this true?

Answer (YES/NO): YES